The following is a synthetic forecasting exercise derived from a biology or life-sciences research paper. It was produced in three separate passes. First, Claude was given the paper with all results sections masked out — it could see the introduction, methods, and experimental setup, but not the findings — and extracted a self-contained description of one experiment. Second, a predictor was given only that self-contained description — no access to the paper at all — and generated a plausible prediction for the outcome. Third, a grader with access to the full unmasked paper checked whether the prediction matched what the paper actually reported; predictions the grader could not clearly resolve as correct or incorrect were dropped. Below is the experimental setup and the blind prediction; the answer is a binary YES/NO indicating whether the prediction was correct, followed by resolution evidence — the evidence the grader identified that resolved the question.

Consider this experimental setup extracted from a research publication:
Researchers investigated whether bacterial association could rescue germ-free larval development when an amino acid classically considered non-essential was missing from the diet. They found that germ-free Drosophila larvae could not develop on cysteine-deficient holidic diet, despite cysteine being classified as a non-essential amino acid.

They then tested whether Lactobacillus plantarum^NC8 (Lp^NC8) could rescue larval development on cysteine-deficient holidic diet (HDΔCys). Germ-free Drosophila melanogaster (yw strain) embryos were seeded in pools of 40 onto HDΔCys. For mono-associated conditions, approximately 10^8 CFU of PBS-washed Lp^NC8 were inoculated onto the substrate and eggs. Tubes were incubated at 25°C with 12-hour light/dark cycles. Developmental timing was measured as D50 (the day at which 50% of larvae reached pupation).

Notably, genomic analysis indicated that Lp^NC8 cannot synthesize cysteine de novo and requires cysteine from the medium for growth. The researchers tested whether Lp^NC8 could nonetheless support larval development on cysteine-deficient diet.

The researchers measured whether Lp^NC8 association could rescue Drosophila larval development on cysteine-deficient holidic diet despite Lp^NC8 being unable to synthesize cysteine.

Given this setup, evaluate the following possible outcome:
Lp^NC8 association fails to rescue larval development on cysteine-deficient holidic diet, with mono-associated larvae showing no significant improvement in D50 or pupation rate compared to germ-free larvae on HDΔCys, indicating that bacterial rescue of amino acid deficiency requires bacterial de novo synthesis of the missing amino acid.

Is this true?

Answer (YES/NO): NO